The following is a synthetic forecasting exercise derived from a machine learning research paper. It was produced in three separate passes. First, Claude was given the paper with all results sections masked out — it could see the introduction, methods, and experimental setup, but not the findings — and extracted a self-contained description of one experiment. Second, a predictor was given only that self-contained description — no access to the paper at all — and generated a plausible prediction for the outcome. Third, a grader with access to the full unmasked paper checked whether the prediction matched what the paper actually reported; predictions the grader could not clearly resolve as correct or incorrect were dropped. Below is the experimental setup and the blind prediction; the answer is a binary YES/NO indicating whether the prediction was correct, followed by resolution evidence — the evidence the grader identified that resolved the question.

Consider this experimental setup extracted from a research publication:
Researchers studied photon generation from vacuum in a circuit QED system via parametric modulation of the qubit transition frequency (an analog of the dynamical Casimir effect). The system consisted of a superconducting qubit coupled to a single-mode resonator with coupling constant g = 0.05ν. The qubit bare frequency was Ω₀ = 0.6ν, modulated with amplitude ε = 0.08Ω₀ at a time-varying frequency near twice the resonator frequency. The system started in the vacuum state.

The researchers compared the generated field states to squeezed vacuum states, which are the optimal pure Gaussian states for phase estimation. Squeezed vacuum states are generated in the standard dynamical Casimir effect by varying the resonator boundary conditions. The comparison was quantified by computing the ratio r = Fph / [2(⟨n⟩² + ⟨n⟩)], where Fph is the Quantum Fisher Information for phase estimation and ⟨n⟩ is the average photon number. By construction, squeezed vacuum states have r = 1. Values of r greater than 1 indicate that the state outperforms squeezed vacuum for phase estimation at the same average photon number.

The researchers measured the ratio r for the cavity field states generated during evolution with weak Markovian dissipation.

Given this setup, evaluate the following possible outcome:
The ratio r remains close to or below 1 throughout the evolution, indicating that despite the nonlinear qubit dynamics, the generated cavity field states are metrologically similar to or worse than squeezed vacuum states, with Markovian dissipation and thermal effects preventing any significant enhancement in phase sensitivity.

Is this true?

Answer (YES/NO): NO